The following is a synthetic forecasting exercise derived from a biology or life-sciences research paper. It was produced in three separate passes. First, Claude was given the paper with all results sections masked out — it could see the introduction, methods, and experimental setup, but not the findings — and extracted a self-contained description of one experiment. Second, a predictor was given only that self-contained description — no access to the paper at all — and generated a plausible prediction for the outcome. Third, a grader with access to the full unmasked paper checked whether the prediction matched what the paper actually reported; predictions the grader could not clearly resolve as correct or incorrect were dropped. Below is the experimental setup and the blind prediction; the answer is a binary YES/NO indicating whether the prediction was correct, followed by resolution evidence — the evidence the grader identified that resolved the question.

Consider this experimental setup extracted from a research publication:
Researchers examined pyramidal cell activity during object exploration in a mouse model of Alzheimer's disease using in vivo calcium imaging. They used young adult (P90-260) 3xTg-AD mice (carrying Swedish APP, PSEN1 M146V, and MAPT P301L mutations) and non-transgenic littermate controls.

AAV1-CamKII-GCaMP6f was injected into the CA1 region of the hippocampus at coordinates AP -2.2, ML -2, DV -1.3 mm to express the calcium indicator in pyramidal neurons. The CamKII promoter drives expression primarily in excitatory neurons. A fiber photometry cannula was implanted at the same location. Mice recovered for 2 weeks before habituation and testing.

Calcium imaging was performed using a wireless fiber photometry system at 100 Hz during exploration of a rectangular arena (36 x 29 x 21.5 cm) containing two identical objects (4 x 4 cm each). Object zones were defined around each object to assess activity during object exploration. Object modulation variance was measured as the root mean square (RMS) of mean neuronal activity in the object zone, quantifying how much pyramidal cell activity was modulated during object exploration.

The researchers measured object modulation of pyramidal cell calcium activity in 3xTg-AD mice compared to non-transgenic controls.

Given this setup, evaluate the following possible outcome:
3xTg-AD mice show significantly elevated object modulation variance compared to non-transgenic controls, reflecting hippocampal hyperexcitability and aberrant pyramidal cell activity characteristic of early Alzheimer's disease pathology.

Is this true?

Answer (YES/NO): NO